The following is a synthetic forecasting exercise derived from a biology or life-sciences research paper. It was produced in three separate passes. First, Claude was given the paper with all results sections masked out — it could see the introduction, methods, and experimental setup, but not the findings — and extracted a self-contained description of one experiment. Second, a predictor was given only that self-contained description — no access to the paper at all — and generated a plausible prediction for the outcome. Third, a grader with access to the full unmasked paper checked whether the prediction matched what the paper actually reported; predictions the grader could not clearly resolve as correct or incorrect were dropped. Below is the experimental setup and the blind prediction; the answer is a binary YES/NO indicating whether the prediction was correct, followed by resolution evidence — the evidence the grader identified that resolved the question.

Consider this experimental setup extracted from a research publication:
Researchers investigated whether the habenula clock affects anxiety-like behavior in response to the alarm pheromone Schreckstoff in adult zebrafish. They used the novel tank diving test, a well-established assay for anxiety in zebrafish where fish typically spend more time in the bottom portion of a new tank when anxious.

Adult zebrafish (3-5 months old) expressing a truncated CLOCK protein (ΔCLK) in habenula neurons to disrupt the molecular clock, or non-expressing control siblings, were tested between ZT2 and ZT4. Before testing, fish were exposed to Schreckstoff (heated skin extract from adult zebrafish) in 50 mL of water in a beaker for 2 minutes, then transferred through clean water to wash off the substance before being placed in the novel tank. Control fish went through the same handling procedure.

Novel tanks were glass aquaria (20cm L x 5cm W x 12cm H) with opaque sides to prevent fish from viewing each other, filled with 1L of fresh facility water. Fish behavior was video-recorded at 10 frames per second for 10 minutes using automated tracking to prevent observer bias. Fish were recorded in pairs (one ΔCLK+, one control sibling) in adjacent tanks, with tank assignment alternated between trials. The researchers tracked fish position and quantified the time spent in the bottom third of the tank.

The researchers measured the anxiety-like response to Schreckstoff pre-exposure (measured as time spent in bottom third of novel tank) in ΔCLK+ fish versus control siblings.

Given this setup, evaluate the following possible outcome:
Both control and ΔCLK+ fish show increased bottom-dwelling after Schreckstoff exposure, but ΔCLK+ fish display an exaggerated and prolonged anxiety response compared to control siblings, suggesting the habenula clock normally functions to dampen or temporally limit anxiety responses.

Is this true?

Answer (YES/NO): NO